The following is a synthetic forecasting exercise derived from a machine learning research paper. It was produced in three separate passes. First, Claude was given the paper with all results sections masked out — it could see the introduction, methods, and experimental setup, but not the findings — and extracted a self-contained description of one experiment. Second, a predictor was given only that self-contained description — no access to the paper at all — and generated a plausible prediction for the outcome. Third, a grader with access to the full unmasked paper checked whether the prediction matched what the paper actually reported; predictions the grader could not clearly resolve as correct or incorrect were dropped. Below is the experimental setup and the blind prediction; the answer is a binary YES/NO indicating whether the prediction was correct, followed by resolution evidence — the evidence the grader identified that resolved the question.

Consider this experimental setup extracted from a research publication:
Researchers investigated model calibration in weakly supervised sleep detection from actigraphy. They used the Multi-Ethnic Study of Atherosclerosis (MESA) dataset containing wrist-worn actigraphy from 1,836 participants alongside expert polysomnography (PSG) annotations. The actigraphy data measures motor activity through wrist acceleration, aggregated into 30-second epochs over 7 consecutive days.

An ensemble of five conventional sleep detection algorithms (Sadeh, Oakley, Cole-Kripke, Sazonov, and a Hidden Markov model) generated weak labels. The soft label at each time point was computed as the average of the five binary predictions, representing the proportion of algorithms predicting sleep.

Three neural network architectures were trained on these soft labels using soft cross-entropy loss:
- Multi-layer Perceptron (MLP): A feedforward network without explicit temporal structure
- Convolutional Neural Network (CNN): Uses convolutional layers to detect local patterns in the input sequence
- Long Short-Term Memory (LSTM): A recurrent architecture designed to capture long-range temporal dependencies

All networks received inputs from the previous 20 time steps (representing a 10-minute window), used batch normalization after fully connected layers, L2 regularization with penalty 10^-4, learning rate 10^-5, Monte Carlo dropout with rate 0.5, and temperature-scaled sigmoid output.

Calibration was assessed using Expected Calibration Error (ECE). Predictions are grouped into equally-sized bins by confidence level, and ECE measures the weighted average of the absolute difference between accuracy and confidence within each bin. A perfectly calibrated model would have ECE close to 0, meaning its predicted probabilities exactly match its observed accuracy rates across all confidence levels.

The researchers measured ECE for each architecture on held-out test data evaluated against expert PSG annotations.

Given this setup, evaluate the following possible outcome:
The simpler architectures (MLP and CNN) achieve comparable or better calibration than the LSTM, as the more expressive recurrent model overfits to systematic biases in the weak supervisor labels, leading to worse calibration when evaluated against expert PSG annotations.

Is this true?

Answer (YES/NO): NO